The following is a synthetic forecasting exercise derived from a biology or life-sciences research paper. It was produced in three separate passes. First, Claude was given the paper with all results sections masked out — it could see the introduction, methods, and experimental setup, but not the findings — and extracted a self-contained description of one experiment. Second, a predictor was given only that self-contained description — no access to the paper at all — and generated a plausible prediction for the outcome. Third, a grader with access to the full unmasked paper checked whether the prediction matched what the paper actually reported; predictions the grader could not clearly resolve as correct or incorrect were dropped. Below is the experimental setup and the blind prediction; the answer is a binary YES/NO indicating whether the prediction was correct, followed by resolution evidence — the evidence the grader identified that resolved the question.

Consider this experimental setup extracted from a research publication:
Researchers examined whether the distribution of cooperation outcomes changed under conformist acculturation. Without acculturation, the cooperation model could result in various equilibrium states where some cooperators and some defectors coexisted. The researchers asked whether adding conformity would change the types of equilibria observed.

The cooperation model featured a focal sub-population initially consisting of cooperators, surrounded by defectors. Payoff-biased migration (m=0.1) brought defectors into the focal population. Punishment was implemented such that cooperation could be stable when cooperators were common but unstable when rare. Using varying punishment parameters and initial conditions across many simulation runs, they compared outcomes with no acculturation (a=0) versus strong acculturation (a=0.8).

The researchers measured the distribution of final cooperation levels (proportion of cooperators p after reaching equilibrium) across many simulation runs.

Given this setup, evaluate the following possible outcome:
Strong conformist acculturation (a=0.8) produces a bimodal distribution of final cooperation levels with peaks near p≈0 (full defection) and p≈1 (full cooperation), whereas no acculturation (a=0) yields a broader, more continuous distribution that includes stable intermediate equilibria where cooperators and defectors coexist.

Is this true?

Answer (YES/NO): NO